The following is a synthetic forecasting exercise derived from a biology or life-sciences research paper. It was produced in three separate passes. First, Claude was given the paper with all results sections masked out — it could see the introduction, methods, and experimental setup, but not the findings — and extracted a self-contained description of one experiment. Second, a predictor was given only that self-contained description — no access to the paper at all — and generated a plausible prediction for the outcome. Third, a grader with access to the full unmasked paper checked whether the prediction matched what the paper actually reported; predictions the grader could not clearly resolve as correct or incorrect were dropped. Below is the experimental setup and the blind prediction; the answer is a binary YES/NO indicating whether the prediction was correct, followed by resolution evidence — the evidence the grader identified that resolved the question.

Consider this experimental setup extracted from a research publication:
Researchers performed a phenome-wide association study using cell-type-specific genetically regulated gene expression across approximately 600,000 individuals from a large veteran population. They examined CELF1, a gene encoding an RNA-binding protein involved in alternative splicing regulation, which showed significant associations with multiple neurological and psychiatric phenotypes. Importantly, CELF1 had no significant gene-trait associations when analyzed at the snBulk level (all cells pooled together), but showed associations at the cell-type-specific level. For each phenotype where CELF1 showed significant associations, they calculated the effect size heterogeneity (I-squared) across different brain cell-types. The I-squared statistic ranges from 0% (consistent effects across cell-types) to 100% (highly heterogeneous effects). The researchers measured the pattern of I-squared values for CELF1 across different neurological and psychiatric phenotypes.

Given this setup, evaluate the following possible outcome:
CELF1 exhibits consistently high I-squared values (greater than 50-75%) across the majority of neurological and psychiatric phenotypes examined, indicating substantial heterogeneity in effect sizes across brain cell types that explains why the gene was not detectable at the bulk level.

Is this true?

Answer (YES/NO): NO